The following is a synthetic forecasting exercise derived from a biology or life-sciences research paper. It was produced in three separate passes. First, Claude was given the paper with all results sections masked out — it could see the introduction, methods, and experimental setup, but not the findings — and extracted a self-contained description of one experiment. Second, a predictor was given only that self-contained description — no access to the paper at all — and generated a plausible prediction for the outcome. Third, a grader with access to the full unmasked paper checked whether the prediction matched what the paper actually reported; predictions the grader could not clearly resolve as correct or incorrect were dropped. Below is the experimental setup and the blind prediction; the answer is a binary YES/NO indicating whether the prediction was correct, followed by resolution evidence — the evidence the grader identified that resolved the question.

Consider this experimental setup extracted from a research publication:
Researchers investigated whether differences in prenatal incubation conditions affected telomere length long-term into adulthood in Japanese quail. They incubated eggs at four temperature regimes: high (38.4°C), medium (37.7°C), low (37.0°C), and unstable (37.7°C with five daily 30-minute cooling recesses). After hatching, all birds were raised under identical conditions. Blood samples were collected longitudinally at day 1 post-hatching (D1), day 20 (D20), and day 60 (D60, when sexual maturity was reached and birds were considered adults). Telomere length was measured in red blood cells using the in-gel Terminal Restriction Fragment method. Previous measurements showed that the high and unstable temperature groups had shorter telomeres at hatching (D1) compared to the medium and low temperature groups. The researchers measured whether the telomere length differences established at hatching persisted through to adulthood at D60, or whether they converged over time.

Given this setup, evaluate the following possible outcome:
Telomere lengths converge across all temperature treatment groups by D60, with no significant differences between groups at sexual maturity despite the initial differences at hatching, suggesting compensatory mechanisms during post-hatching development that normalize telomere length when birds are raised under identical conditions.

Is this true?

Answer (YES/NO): NO